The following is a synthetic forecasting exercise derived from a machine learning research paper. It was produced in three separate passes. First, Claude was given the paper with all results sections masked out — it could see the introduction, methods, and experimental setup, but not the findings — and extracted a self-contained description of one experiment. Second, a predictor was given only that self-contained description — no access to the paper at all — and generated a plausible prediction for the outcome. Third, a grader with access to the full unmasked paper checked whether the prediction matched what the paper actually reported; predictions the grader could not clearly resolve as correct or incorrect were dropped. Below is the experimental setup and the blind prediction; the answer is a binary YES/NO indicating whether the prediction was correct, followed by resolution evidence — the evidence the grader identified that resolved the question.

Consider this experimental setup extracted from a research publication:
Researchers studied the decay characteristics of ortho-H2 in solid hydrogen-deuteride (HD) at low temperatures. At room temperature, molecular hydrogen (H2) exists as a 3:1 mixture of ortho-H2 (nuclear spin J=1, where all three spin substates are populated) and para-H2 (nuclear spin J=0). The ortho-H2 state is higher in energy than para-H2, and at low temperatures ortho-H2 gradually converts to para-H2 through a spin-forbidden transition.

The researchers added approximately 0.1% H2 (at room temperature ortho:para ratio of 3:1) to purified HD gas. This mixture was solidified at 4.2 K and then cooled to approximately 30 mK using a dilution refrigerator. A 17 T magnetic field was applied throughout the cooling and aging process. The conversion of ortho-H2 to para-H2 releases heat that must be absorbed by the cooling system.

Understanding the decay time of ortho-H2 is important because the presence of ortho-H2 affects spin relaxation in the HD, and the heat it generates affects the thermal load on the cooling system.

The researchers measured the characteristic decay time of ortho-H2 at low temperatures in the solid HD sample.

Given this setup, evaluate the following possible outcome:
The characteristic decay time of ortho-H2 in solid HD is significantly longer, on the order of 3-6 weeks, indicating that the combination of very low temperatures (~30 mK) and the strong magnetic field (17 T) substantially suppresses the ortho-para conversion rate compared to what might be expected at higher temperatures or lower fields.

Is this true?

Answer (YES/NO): NO